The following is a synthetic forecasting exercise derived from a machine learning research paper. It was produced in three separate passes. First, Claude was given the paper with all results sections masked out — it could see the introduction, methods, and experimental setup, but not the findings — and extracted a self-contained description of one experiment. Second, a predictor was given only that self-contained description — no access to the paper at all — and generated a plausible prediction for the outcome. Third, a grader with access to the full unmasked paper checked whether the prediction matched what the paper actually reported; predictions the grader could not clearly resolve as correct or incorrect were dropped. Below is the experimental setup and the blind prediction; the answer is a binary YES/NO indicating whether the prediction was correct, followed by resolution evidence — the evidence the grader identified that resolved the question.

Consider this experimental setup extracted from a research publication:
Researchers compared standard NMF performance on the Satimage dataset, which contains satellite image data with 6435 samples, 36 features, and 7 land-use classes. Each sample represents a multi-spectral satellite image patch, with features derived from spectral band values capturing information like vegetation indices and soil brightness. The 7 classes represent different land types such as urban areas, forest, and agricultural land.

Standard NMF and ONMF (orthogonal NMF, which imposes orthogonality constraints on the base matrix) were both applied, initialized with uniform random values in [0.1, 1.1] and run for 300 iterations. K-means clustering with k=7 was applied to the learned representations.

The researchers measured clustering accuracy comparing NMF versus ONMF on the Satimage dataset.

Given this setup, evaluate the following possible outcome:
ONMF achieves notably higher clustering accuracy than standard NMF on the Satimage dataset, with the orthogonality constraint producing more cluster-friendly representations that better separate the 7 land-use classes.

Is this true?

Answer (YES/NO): NO